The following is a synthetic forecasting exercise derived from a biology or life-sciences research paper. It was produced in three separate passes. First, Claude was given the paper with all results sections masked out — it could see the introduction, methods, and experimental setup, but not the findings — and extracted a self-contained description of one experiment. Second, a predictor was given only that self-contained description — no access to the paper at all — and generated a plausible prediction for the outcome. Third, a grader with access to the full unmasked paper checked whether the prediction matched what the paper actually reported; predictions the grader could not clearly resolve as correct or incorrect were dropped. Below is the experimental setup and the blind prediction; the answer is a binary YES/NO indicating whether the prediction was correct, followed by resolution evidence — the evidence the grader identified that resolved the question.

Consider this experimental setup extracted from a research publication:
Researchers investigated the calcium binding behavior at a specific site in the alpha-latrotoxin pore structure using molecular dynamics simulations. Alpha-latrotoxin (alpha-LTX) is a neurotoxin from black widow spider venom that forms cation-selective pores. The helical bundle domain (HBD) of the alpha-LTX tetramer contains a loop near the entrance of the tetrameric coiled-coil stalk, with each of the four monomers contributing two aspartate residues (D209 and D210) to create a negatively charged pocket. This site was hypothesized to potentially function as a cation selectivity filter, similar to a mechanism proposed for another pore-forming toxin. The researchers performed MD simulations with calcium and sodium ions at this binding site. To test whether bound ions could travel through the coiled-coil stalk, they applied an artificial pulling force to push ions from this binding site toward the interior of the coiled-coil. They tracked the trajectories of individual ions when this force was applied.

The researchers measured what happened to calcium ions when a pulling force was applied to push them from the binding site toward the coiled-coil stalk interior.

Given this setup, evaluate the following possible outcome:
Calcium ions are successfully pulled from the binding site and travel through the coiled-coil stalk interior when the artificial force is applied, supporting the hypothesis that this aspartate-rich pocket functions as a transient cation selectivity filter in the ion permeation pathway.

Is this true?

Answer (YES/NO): NO